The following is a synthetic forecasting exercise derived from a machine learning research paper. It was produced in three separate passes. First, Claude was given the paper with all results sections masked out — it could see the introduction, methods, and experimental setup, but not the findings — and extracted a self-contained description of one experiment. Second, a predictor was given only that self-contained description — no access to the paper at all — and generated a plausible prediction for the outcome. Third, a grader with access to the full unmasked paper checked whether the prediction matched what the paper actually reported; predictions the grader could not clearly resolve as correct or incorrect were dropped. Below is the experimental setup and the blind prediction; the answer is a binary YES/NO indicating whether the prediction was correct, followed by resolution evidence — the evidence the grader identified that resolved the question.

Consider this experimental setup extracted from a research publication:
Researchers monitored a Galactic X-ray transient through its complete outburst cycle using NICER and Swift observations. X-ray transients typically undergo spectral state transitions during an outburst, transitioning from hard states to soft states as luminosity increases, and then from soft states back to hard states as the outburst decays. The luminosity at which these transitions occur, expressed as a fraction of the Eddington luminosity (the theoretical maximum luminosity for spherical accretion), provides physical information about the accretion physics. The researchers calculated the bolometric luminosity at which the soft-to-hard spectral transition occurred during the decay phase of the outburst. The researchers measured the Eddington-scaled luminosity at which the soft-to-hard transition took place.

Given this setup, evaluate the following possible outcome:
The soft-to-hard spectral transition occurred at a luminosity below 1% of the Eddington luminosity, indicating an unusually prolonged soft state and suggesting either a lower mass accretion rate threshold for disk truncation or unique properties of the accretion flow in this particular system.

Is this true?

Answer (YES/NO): NO